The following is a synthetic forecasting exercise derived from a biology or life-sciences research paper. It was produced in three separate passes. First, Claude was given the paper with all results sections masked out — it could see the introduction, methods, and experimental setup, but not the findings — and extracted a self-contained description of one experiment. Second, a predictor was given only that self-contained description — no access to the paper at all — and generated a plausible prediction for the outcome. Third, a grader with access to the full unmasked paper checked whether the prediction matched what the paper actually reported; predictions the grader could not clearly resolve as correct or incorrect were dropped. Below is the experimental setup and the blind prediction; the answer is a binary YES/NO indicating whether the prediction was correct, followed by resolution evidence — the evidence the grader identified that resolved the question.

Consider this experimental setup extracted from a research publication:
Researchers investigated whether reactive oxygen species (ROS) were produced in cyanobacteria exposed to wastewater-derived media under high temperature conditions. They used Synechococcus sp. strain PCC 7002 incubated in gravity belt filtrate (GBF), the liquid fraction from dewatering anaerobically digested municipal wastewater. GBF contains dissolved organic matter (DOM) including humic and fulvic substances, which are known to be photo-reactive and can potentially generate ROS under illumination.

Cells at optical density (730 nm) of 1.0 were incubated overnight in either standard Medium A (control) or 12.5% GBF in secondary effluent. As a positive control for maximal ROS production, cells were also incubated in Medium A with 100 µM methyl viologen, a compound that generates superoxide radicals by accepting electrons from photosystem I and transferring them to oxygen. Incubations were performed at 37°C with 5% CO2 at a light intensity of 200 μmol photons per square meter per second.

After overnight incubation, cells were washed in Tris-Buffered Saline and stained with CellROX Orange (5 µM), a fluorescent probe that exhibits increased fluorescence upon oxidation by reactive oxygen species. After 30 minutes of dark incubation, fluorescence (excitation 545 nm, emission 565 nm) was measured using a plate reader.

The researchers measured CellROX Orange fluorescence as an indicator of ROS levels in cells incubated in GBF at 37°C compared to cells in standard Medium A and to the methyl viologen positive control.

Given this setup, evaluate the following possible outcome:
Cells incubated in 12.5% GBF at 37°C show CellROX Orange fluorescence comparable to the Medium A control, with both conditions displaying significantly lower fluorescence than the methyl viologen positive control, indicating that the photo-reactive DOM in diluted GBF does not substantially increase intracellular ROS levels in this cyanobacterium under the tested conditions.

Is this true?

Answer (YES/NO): NO